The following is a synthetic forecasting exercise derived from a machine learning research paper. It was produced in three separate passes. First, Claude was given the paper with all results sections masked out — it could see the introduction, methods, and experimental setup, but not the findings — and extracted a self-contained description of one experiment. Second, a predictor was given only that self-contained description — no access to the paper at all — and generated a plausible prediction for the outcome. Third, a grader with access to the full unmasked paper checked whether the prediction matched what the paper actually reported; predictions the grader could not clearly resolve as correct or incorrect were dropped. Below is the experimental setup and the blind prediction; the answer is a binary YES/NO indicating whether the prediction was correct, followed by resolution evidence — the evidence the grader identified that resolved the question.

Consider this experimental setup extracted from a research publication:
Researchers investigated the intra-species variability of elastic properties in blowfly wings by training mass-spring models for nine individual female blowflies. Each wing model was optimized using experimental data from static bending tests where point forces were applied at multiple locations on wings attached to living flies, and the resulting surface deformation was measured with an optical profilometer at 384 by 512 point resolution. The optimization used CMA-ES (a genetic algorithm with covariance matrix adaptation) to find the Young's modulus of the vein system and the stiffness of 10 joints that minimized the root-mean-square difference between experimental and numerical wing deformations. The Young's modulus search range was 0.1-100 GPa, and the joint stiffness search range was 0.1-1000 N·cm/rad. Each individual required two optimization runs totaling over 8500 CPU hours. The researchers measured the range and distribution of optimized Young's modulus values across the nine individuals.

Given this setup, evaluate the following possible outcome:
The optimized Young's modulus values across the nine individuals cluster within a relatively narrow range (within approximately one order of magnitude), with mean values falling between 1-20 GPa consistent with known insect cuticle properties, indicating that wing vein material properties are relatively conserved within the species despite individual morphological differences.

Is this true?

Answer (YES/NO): YES